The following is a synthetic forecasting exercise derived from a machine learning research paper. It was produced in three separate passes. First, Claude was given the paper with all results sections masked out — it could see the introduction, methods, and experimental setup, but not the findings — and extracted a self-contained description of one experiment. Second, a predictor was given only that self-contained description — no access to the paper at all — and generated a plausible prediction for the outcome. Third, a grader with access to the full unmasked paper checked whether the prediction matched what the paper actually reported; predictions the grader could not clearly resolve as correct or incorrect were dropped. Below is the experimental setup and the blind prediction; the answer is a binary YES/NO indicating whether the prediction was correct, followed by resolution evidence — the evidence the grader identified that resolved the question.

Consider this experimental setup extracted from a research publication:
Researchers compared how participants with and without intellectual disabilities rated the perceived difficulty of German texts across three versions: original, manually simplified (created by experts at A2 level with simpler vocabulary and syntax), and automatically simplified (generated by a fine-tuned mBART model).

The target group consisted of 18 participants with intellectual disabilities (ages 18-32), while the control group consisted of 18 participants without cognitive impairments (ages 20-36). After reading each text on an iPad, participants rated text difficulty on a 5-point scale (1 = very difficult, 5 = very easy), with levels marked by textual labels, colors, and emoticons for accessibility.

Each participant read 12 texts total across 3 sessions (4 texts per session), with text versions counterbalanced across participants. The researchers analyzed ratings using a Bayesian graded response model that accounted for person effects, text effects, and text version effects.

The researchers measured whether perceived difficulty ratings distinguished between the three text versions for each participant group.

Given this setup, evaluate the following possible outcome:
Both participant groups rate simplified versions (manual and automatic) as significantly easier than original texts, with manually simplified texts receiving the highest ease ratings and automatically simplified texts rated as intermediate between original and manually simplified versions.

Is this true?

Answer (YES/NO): NO